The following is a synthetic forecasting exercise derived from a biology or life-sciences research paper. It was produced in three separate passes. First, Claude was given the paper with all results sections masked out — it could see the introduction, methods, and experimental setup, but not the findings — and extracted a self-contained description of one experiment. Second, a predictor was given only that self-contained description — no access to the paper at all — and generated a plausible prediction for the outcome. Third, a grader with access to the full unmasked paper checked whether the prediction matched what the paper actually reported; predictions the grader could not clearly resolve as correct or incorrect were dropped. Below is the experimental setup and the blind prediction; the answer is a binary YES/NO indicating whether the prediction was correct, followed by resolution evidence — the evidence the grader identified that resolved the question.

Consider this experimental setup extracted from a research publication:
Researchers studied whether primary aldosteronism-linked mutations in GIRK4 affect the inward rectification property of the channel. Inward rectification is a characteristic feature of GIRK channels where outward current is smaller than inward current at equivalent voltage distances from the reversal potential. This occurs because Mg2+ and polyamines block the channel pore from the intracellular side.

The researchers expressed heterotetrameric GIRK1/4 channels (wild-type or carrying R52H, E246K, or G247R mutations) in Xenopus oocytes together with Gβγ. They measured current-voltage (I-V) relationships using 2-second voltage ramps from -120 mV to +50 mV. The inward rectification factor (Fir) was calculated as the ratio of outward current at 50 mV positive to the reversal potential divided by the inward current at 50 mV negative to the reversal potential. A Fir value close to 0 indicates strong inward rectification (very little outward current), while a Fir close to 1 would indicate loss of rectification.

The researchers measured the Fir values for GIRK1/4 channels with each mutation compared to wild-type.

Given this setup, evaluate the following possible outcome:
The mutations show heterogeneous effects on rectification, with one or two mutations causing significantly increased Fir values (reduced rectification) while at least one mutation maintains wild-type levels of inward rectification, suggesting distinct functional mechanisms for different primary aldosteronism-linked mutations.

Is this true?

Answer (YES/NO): NO